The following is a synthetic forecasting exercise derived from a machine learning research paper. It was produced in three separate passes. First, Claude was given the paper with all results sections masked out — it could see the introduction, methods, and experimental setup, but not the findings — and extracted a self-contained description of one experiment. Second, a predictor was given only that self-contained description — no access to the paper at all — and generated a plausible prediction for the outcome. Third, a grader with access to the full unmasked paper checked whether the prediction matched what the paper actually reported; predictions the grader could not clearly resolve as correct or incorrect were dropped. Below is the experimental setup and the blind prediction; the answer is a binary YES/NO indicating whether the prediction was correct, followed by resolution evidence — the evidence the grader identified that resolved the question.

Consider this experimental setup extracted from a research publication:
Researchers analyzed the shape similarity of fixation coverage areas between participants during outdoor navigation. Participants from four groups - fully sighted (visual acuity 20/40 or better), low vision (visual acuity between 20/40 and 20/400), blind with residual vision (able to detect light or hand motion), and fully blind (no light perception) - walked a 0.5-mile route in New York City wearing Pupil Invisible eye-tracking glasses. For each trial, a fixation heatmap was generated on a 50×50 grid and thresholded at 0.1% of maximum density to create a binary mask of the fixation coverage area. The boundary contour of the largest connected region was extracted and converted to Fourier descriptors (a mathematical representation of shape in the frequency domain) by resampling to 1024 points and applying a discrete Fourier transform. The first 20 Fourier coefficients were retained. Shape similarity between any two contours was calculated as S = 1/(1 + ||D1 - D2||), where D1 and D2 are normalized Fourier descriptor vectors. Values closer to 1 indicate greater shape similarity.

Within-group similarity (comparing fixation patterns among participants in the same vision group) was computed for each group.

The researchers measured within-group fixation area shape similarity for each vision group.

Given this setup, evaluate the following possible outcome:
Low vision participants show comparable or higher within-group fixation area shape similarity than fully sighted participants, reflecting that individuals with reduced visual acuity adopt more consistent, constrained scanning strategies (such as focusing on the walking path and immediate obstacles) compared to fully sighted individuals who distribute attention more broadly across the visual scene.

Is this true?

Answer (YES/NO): NO